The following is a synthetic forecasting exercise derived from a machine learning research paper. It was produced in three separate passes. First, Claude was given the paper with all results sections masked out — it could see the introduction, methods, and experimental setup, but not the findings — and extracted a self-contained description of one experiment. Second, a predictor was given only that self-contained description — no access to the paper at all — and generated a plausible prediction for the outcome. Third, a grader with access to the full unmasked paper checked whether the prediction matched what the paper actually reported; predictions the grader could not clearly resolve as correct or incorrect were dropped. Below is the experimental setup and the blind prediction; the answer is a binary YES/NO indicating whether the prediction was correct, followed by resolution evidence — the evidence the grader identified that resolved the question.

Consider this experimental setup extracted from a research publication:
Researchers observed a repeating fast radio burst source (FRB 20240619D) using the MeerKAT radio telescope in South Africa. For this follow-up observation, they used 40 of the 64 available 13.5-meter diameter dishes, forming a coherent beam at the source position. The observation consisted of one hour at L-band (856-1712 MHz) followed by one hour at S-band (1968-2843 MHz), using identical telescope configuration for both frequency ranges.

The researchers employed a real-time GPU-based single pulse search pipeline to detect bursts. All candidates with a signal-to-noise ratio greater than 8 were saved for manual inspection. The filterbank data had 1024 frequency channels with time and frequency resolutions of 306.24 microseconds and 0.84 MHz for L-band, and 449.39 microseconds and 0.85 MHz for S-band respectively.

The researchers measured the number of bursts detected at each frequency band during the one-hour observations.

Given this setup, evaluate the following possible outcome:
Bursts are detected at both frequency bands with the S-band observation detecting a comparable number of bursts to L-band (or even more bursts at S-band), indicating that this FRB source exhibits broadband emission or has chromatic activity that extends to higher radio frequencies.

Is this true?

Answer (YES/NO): NO